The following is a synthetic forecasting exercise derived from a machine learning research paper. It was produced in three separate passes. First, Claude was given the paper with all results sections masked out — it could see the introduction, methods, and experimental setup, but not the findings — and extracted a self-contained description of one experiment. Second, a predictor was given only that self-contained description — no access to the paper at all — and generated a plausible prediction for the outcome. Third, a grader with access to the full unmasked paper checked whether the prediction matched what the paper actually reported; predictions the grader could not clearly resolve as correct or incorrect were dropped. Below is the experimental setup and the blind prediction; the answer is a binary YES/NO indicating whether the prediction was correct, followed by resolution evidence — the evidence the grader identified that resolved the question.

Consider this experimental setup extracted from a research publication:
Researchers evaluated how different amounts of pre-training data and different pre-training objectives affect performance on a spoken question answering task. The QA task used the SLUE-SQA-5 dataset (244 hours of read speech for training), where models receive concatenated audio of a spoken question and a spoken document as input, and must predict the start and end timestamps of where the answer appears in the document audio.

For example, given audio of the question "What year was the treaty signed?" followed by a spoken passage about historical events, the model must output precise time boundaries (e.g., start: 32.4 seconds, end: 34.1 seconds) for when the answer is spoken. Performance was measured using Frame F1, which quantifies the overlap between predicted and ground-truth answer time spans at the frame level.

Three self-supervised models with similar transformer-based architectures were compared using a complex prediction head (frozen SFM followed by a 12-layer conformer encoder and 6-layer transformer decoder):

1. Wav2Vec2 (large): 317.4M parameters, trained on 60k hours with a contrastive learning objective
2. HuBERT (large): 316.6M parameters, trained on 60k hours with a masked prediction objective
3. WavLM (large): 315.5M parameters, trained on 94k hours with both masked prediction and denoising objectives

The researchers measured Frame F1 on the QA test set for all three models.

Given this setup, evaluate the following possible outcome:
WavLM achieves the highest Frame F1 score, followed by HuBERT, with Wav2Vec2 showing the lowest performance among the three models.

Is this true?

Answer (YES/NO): YES